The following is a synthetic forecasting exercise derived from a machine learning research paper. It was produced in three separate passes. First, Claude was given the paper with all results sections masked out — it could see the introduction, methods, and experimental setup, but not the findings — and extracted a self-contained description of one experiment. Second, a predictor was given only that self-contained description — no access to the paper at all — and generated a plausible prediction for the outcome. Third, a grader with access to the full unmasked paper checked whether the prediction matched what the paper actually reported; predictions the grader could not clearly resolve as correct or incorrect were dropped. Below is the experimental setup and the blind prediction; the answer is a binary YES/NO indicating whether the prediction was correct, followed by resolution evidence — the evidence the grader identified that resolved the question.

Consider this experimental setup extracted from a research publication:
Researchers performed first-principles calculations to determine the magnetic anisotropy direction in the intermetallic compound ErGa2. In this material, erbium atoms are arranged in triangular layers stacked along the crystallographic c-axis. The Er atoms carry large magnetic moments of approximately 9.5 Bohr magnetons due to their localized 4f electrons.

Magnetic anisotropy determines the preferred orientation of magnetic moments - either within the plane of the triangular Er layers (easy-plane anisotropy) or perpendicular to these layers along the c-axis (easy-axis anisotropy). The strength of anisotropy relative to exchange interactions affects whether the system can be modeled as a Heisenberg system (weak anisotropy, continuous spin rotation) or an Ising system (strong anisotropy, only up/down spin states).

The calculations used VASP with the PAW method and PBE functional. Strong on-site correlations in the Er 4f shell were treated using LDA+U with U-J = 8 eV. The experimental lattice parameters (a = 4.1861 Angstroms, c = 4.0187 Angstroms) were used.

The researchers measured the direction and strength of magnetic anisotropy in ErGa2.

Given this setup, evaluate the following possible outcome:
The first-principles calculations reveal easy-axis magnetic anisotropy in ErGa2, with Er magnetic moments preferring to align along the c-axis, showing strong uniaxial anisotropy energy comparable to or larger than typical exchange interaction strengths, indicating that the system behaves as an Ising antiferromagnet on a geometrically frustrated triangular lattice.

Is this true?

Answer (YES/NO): YES